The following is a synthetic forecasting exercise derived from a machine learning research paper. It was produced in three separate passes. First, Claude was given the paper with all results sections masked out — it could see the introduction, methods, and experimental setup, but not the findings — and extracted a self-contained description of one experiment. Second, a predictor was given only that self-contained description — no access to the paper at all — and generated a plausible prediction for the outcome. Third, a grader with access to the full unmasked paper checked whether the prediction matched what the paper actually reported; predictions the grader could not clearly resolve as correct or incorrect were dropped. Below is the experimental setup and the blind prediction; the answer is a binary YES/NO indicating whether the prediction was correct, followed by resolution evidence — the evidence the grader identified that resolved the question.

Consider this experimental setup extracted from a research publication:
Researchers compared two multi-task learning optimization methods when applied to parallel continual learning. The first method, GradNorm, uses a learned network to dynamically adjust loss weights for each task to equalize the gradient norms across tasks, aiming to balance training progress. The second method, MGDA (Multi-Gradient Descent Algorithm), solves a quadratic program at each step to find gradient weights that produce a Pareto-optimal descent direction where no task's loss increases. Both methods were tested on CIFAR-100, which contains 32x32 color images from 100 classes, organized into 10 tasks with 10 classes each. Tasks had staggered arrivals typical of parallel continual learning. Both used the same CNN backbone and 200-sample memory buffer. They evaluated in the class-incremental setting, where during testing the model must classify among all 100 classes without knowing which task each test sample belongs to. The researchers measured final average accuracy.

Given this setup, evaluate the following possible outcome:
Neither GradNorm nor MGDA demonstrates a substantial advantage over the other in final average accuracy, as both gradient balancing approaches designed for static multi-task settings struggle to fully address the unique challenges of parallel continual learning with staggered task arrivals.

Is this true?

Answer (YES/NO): NO